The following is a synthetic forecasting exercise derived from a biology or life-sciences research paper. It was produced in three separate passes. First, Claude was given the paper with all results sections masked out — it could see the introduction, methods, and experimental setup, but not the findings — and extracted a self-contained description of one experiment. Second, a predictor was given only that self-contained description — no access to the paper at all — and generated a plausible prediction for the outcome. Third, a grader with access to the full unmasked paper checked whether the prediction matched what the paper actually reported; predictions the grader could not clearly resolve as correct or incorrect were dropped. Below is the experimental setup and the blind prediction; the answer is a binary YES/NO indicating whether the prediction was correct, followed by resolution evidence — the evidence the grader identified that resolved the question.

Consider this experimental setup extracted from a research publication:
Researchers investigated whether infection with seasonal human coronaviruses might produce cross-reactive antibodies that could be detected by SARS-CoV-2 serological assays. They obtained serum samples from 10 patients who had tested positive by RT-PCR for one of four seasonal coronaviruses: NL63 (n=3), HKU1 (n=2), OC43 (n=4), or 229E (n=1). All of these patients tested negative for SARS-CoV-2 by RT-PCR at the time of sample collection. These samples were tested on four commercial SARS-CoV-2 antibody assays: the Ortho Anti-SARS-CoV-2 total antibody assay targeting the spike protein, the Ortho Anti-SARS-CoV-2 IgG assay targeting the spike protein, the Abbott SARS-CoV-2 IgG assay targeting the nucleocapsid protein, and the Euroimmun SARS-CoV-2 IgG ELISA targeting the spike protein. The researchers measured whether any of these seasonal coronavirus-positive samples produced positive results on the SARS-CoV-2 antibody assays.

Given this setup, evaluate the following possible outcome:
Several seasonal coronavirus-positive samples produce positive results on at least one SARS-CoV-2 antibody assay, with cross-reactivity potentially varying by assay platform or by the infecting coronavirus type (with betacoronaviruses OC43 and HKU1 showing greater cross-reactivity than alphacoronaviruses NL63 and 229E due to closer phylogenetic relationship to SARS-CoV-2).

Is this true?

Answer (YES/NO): NO